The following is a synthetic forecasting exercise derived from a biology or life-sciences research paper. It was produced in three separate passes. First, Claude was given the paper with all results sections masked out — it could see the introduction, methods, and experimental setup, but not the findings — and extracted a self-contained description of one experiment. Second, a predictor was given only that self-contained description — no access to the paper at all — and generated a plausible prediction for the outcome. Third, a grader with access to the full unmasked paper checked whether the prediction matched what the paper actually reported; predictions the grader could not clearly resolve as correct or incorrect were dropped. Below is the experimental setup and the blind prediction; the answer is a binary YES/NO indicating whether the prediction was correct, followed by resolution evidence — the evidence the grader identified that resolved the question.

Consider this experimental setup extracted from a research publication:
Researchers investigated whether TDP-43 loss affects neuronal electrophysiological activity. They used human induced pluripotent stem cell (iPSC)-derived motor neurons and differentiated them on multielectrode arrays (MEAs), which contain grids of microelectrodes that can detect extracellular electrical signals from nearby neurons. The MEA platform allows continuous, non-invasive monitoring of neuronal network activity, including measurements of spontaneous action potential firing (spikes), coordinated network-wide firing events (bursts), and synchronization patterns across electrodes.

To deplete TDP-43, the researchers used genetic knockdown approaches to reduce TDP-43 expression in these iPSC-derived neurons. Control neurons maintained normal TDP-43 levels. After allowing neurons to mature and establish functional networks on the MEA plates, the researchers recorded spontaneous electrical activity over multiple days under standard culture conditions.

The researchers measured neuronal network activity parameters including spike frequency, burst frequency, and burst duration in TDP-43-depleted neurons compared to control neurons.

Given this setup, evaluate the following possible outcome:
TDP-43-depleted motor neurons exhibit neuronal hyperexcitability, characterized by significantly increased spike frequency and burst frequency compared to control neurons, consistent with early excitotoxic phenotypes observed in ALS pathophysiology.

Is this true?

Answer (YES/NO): NO